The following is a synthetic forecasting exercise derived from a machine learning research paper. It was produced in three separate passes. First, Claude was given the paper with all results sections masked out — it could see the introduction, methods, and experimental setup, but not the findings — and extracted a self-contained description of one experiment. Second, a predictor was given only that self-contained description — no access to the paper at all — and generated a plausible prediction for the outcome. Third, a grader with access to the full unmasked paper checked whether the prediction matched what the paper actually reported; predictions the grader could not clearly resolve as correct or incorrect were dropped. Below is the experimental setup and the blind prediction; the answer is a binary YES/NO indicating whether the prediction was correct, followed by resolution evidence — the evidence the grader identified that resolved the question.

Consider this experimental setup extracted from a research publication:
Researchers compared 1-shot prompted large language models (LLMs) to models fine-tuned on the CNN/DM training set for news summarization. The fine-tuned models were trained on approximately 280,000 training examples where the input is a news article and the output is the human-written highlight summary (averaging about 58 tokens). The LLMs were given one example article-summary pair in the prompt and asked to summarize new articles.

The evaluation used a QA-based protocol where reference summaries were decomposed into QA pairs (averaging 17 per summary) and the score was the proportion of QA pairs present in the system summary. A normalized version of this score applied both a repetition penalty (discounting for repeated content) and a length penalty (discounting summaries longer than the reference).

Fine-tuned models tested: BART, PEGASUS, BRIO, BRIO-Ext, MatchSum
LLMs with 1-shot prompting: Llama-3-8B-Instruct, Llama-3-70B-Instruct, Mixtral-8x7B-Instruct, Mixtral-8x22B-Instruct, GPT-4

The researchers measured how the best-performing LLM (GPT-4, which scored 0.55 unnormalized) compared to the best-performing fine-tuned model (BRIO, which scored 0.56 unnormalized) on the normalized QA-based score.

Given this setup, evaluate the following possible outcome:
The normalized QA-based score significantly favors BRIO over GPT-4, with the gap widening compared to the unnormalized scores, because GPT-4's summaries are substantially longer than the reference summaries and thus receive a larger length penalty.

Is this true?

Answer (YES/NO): YES